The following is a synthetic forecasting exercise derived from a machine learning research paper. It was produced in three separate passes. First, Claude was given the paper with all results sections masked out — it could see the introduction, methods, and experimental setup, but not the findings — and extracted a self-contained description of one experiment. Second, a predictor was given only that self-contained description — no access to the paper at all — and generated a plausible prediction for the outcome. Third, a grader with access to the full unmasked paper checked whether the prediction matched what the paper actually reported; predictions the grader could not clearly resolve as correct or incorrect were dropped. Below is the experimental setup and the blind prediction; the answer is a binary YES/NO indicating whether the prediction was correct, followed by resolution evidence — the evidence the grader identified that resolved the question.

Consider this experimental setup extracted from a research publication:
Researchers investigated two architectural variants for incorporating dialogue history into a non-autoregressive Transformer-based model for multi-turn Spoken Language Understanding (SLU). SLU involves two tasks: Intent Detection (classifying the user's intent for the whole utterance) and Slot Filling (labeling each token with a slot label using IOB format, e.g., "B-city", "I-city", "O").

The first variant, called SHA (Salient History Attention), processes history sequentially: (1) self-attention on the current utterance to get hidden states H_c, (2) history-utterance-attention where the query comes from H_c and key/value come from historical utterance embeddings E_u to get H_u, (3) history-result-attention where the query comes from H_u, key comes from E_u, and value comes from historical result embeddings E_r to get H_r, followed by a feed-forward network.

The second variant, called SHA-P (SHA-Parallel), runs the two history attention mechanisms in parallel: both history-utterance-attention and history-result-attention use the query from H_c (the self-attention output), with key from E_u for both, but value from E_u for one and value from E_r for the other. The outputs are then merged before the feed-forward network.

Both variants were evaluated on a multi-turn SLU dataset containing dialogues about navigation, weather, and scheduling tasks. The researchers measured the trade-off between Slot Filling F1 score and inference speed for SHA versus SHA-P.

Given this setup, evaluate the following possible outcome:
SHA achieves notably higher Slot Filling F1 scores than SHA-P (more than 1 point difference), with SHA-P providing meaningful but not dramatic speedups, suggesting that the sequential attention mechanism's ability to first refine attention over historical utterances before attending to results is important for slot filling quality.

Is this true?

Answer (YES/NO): NO